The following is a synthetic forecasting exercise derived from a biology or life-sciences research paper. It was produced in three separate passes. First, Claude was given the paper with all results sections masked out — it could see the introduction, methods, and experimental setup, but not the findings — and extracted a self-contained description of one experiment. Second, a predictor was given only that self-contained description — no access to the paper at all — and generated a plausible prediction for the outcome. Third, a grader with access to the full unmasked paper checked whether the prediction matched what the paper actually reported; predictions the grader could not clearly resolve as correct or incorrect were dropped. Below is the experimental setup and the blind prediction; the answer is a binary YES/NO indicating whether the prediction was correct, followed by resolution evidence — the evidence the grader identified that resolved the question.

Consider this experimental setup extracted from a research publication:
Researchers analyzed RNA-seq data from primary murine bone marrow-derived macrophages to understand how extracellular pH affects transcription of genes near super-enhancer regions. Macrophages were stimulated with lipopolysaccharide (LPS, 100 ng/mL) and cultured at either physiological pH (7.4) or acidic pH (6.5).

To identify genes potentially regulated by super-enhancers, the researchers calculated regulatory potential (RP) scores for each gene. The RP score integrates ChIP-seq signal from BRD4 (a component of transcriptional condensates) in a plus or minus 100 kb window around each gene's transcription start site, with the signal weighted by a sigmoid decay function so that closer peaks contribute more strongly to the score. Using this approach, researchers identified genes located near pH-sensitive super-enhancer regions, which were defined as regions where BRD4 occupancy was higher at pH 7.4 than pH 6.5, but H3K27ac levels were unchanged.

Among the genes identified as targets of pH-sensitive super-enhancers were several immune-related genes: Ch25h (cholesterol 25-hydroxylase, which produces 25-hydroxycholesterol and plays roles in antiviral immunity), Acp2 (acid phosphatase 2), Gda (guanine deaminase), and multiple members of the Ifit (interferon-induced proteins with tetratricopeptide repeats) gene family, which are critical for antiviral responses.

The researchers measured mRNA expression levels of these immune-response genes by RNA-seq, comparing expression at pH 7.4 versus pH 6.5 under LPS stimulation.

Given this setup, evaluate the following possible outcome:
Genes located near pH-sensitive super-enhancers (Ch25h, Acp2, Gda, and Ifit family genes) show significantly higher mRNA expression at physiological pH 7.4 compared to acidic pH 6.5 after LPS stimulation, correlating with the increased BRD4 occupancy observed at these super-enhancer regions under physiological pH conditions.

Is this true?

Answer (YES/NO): YES